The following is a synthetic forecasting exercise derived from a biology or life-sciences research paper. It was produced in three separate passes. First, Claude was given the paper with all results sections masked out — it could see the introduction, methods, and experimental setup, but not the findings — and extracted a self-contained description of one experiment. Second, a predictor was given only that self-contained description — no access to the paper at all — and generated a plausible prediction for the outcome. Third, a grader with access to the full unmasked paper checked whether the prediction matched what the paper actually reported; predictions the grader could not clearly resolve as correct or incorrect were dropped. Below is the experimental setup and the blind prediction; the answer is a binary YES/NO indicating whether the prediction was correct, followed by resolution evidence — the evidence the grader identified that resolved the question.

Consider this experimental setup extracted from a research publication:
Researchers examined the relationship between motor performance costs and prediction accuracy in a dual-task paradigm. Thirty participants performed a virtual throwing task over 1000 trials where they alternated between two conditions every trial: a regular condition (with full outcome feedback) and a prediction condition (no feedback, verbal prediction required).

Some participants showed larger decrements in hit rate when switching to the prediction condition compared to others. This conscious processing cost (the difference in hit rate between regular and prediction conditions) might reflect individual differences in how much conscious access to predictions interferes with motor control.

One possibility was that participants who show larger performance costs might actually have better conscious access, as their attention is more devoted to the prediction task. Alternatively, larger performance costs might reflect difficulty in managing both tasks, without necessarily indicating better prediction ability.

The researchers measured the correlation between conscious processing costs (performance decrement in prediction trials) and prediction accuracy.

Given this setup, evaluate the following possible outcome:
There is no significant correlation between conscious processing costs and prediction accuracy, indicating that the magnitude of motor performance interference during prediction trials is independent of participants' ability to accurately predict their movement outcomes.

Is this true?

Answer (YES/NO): NO